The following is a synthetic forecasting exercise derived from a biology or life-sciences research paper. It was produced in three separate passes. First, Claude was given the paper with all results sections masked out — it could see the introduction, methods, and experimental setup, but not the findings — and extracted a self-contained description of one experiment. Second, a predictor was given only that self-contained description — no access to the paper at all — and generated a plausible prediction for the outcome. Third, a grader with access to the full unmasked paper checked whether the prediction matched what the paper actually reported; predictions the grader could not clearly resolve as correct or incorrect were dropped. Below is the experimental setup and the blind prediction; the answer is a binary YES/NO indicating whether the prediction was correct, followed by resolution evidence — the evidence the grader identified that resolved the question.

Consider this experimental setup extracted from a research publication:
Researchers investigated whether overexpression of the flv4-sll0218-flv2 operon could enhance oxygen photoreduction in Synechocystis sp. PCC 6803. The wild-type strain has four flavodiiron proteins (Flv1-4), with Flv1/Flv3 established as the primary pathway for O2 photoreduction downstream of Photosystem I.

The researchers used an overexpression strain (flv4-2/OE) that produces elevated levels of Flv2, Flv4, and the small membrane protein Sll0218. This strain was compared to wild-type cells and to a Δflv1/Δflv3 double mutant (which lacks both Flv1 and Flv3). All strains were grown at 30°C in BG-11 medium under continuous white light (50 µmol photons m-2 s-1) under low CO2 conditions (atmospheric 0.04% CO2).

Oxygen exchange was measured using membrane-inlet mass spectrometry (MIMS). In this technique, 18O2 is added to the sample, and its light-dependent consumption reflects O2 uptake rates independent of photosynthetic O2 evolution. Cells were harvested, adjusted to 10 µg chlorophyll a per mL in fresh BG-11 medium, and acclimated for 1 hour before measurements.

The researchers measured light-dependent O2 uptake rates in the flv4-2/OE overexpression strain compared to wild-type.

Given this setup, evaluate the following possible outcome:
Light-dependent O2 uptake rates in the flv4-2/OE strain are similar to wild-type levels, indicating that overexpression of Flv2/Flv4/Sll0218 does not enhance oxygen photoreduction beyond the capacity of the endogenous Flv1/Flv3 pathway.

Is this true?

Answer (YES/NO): NO